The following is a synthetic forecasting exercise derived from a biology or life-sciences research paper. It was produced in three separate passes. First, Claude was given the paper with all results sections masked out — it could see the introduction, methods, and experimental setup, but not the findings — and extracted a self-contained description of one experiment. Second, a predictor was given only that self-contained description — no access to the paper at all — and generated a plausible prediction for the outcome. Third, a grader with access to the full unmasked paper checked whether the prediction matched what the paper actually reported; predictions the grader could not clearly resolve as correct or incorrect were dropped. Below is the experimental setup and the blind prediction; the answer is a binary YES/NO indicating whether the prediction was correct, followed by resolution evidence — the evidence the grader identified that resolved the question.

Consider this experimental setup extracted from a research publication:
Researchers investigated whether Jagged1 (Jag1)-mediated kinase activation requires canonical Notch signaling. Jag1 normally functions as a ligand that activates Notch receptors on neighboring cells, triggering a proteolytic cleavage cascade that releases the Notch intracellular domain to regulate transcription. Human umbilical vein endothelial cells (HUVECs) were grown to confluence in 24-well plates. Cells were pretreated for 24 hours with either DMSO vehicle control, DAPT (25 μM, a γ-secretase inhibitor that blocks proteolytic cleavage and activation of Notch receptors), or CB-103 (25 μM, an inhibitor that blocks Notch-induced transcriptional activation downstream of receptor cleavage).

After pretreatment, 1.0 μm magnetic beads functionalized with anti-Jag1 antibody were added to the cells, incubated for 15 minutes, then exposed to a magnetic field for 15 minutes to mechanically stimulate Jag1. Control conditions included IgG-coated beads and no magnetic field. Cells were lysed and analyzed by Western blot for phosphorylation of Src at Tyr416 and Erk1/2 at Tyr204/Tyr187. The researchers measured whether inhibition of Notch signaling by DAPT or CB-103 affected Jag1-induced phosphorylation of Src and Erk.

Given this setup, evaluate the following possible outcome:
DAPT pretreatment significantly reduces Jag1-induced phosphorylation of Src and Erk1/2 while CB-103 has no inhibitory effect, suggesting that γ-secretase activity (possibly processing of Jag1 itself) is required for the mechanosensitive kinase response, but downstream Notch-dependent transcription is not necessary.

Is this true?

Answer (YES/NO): NO